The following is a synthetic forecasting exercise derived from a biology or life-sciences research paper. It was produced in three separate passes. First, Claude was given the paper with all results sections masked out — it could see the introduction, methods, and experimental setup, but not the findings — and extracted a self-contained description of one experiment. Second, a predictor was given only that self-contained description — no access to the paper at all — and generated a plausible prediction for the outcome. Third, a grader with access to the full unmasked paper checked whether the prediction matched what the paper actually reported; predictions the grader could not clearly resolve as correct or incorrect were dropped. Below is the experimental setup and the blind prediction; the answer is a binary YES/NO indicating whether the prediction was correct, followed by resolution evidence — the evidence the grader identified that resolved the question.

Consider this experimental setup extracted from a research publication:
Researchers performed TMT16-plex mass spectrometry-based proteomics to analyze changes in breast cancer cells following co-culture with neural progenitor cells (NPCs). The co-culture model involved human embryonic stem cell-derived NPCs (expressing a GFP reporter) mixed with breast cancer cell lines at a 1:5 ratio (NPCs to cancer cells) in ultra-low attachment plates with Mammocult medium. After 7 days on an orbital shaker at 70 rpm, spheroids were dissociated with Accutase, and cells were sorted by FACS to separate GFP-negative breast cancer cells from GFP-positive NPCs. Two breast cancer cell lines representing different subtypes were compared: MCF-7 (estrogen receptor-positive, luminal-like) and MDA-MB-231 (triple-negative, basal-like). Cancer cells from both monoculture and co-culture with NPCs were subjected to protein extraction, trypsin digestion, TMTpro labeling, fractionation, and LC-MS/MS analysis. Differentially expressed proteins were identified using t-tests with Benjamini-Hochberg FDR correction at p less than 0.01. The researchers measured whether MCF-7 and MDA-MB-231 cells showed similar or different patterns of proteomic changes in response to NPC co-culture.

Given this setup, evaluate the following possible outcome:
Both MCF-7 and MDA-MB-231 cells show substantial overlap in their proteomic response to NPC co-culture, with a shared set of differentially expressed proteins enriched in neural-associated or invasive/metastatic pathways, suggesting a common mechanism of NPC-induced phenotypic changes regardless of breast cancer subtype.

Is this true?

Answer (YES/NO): YES